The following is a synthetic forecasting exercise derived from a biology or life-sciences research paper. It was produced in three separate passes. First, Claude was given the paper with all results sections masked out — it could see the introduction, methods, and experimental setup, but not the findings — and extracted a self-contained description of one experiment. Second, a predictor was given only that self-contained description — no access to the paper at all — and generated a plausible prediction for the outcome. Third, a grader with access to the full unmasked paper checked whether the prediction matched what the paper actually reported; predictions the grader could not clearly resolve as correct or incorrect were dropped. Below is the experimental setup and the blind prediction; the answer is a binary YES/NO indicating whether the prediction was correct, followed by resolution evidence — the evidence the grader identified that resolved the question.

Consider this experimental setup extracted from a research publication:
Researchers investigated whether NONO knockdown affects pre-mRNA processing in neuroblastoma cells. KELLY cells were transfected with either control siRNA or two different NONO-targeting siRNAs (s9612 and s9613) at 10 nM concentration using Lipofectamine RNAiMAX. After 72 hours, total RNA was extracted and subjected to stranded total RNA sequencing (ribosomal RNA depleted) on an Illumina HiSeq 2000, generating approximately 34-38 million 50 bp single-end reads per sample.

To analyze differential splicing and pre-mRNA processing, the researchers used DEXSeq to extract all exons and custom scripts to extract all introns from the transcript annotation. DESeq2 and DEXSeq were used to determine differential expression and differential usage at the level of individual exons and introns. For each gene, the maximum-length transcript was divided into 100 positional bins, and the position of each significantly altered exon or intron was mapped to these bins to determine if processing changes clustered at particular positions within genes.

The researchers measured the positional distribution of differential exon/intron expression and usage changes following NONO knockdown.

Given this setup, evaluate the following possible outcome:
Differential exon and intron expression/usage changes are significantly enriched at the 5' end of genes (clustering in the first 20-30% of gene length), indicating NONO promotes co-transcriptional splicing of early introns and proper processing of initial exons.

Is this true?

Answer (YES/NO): NO